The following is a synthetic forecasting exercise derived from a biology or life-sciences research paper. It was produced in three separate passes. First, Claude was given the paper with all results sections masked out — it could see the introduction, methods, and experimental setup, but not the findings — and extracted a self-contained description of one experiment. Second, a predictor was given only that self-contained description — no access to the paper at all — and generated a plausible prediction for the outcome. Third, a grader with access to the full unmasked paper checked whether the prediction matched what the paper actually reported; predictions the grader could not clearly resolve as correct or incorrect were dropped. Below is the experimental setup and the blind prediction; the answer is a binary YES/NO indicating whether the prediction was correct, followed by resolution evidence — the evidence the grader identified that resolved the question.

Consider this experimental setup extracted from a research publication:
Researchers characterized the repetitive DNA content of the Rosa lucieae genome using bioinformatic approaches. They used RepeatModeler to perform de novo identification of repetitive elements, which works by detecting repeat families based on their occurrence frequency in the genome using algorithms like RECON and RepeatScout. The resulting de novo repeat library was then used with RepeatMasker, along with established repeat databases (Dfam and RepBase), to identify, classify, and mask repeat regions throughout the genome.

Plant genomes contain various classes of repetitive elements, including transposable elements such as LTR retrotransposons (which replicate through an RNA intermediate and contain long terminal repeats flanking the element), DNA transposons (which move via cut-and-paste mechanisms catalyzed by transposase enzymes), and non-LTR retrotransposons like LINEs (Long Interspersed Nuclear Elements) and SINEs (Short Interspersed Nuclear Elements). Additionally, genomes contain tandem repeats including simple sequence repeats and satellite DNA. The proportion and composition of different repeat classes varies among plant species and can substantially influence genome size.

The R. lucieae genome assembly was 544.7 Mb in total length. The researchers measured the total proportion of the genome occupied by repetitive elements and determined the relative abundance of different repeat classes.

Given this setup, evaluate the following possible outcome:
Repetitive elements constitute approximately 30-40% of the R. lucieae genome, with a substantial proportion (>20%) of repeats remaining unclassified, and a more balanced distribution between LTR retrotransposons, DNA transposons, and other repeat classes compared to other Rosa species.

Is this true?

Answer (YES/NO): NO